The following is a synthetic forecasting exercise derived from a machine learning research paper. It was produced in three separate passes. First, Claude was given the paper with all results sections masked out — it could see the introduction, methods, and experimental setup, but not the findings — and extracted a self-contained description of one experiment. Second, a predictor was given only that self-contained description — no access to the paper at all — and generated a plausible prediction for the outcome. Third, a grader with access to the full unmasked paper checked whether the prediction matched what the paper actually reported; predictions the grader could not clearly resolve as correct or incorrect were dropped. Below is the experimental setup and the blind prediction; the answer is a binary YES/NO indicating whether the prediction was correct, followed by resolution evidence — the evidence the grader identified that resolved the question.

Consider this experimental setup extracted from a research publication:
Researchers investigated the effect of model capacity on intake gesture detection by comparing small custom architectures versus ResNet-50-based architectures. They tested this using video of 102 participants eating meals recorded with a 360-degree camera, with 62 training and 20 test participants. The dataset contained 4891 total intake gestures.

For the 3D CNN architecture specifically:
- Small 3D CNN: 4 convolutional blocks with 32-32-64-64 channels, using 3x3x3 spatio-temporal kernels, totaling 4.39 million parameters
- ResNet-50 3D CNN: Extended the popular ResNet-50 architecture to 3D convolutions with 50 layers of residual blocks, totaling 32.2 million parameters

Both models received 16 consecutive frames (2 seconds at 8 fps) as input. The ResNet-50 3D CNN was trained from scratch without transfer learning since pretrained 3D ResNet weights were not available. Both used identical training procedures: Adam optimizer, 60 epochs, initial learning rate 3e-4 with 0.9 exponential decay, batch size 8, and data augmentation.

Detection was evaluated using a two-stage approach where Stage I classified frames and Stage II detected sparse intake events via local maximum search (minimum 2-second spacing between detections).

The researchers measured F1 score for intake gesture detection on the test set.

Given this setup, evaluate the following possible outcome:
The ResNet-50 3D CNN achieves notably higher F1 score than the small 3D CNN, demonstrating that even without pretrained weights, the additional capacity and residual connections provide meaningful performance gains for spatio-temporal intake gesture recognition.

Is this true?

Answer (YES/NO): YES